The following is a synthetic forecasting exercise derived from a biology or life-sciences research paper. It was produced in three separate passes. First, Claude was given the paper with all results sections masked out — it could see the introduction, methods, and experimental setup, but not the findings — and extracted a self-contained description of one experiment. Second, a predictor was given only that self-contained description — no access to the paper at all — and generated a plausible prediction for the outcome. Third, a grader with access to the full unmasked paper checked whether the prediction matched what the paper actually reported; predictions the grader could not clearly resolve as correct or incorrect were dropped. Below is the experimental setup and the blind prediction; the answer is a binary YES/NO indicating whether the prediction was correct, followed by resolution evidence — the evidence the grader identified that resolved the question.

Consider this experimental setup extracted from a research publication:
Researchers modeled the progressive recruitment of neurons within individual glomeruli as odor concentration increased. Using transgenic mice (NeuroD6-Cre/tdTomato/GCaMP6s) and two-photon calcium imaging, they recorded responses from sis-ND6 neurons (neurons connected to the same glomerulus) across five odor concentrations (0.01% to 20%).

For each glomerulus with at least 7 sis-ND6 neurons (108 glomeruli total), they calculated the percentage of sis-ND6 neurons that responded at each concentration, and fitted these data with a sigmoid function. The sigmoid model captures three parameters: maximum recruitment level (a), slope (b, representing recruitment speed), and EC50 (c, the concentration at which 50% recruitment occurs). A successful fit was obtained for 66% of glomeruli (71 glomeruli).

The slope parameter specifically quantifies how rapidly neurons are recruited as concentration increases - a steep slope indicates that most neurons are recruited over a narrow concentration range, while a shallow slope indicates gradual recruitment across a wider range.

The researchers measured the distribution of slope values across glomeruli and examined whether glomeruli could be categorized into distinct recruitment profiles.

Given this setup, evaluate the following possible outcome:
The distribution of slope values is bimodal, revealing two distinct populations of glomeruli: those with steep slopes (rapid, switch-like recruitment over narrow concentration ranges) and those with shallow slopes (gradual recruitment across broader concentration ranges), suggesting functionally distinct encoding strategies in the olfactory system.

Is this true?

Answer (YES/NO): YES